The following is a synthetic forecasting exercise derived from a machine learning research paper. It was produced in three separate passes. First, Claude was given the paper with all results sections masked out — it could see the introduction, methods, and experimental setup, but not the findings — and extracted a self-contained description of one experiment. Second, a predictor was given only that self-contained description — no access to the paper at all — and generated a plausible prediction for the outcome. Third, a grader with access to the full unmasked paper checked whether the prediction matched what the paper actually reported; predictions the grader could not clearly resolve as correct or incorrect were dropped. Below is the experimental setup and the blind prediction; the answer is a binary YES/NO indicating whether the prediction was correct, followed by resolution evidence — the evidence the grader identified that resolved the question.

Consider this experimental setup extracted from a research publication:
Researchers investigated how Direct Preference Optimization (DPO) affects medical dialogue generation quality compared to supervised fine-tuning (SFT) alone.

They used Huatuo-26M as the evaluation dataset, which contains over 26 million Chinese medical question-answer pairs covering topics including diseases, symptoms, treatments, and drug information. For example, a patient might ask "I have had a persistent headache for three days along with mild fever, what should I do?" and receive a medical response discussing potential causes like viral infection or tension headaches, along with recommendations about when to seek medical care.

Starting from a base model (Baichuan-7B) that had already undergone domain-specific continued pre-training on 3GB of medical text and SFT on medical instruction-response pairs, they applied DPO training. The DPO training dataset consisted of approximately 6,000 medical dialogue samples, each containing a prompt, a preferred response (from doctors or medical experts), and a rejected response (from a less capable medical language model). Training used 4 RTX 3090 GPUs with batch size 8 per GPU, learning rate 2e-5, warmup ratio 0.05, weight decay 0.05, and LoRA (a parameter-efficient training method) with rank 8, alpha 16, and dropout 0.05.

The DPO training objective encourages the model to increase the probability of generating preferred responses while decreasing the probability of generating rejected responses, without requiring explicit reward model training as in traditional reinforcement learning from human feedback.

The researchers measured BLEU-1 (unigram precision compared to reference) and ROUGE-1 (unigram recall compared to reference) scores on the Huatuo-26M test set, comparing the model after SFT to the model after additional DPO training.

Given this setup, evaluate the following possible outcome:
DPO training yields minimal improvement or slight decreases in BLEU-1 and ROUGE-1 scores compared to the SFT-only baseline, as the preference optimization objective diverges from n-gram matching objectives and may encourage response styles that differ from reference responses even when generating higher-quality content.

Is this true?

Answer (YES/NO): NO